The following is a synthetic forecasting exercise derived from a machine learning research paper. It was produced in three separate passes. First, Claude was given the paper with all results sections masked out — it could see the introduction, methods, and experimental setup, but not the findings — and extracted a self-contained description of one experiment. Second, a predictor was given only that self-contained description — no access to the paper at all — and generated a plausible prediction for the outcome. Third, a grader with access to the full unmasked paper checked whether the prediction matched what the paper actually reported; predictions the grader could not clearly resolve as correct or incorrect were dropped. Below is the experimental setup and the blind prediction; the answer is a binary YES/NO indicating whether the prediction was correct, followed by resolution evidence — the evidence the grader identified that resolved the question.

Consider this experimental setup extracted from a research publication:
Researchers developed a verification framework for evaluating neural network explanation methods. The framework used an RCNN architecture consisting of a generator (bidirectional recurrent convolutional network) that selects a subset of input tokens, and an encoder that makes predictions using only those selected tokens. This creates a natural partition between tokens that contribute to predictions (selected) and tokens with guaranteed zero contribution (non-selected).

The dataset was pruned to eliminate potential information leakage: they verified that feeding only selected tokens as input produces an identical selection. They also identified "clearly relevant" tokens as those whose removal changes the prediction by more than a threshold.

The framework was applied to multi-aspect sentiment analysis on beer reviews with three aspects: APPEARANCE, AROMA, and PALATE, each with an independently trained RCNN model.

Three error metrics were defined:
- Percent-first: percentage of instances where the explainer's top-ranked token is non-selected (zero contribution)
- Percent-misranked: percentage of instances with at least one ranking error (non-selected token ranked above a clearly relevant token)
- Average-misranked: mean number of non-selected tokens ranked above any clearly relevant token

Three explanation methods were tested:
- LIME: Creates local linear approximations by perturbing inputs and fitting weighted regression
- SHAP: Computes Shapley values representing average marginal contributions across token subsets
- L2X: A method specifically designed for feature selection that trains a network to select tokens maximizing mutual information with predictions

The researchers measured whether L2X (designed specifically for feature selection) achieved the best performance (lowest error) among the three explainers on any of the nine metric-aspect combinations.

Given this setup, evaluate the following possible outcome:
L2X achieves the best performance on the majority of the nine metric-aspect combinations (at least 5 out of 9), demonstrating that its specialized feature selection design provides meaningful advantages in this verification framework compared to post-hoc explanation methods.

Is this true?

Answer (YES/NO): NO